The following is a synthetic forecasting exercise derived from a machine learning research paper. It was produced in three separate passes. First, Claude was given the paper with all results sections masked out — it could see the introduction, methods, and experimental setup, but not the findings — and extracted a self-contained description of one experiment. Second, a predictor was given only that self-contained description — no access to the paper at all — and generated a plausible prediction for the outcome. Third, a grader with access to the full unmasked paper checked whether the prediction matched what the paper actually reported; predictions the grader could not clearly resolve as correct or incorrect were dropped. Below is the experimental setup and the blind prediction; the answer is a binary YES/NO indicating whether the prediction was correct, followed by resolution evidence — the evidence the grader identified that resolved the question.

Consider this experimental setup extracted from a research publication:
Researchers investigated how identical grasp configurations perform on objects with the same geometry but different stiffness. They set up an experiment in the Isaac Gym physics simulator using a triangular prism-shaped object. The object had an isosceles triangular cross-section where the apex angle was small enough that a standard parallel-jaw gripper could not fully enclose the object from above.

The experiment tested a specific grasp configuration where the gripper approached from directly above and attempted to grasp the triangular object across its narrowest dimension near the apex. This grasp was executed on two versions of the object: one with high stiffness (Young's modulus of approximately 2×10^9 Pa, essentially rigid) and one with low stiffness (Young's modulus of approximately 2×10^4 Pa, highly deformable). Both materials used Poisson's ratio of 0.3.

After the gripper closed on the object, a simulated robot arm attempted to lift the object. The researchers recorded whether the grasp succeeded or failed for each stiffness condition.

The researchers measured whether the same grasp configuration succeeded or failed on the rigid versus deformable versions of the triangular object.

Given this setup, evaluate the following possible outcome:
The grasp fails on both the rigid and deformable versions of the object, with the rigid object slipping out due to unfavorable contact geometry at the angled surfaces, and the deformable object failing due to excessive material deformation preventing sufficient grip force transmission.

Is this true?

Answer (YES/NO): NO